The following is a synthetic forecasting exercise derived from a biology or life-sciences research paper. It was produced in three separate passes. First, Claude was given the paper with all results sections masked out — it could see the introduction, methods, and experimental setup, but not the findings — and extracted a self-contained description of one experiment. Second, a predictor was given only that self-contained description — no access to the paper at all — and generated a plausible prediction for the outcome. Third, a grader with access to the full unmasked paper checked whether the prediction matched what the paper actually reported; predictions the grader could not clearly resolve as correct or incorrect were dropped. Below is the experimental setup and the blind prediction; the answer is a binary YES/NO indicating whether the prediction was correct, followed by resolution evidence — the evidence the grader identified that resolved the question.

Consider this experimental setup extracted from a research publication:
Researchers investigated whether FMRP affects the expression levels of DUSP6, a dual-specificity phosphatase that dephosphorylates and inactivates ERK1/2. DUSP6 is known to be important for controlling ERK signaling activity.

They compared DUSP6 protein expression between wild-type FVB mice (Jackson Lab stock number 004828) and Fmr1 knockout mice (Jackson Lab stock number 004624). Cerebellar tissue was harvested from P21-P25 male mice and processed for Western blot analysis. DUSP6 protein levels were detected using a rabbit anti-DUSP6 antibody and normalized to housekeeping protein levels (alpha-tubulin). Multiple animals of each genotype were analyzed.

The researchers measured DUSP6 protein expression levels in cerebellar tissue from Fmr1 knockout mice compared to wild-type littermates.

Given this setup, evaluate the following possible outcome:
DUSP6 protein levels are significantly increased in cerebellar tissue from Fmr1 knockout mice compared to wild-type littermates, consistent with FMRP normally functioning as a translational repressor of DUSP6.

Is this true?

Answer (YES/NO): NO